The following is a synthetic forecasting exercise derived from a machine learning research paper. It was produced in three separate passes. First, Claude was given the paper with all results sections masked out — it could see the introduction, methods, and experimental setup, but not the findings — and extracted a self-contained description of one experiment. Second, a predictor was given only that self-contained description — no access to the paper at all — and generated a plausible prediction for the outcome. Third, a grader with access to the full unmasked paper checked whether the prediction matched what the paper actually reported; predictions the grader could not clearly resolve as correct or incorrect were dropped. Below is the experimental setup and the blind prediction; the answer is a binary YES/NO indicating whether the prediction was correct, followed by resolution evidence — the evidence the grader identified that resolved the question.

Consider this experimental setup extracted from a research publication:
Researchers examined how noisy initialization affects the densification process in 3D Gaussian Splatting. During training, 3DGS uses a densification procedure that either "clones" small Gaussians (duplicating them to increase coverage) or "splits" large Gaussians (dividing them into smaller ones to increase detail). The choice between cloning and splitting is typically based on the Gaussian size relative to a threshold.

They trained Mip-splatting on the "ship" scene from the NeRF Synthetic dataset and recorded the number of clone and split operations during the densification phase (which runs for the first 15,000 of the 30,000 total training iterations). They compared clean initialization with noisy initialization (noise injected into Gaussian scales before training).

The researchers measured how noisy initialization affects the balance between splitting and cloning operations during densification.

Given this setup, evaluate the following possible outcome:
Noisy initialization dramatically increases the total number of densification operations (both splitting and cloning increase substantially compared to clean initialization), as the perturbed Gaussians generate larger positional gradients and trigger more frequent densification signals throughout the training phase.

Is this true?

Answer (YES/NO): NO